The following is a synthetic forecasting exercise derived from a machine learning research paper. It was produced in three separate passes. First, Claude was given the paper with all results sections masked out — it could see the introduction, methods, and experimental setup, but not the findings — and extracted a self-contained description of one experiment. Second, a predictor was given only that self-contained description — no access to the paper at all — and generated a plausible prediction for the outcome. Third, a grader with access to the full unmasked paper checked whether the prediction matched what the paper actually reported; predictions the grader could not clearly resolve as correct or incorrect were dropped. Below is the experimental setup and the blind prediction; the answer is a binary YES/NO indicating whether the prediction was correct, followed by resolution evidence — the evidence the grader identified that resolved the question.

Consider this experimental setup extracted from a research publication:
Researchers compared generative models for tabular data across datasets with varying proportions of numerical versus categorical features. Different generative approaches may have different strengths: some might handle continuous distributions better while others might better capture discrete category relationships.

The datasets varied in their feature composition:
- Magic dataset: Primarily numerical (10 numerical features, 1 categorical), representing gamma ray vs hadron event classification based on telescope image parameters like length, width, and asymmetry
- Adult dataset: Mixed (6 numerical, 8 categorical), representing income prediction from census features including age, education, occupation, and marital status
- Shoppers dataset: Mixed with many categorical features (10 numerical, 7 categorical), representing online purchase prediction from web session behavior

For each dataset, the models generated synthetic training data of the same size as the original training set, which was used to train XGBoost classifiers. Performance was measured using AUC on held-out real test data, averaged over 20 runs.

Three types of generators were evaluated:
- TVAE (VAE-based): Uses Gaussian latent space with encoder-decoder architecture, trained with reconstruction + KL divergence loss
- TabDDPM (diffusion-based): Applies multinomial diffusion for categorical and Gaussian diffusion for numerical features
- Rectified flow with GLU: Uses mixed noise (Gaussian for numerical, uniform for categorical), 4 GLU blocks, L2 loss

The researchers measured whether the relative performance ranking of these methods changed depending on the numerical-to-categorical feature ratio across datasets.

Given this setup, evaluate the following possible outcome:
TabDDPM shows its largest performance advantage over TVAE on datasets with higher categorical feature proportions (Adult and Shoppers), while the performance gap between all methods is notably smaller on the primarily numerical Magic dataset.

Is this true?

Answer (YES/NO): NO